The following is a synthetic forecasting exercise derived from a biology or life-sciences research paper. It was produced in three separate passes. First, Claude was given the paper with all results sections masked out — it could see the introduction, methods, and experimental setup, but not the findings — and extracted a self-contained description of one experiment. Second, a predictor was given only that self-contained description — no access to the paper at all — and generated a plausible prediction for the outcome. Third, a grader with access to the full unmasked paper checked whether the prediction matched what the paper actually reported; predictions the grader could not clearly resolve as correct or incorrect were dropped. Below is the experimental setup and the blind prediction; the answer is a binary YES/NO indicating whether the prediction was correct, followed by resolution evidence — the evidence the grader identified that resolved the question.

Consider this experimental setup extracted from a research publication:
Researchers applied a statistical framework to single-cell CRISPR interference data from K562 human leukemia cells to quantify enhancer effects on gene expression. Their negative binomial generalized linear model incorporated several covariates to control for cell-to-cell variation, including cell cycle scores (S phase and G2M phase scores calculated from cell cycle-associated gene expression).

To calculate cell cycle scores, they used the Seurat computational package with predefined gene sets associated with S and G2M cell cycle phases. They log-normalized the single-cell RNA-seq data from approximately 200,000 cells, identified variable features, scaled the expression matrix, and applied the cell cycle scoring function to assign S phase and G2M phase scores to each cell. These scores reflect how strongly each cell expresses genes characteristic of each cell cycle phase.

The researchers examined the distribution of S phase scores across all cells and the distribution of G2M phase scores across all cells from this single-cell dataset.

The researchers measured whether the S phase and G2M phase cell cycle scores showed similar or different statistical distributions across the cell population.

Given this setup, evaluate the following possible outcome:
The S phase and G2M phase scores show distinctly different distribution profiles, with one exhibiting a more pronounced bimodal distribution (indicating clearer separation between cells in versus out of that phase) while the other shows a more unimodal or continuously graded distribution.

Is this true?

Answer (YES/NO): NO